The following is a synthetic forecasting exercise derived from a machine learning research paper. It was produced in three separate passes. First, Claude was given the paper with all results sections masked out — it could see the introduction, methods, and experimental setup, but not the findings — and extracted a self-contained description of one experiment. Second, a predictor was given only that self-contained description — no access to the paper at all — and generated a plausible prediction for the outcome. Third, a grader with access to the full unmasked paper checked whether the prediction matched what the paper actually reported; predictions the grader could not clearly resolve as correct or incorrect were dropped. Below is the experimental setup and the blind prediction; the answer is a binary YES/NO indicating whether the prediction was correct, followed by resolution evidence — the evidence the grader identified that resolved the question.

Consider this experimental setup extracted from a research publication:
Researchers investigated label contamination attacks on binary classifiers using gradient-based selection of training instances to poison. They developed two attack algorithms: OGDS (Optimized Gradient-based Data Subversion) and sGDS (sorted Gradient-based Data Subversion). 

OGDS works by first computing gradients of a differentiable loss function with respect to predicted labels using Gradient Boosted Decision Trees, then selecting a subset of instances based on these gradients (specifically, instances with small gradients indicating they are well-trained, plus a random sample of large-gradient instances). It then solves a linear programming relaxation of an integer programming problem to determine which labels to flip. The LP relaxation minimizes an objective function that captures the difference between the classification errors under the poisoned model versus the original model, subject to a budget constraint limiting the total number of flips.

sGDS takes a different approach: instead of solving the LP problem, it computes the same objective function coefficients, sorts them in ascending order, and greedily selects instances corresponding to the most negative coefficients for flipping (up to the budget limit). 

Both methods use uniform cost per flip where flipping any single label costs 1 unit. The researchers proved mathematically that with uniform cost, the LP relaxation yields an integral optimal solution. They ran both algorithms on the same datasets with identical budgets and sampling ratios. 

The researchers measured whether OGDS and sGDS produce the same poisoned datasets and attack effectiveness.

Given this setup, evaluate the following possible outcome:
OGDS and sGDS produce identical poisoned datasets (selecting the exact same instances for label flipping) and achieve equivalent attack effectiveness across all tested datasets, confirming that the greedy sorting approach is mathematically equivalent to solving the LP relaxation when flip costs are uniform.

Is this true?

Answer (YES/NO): YES